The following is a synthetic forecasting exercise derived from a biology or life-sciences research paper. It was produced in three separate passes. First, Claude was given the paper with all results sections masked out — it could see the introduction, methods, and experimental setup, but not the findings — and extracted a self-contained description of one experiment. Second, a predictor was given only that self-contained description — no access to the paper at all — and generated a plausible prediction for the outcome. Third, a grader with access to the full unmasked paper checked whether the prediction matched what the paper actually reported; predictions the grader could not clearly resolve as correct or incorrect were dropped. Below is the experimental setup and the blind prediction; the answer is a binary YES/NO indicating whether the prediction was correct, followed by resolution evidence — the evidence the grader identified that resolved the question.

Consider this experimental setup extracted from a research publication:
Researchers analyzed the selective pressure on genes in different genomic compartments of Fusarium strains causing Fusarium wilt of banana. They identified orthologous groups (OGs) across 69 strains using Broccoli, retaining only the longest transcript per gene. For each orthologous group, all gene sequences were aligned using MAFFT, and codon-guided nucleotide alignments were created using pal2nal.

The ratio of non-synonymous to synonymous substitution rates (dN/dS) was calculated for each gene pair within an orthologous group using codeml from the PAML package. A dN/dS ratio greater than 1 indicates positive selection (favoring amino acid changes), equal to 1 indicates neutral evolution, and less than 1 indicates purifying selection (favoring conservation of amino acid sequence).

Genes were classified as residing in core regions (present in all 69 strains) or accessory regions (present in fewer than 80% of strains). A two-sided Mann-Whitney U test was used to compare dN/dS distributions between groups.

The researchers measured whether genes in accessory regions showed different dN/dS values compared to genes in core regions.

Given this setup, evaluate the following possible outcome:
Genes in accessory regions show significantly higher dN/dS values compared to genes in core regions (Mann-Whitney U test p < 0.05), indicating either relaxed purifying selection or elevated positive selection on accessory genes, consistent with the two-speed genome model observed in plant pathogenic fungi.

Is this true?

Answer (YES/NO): YES